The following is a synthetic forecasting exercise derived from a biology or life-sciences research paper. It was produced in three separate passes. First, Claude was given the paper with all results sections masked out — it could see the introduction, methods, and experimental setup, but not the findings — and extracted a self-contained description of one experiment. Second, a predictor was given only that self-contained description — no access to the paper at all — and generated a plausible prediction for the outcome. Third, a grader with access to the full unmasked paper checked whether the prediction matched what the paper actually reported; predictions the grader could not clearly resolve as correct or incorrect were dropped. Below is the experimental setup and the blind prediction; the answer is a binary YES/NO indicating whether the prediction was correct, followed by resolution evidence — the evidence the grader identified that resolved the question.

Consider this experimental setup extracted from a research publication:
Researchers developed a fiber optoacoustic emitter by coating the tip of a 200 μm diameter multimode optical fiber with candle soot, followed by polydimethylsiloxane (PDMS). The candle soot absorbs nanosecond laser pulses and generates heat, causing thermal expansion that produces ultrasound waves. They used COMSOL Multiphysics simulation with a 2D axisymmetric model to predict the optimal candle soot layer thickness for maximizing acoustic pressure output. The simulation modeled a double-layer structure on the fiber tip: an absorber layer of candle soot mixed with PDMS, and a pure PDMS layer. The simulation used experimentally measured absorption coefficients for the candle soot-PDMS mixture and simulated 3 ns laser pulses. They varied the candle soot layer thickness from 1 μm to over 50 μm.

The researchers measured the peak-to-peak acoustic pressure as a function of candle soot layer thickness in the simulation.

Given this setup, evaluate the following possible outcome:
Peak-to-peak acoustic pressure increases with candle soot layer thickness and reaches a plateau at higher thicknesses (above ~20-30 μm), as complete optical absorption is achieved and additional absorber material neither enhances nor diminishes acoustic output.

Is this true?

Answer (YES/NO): NO